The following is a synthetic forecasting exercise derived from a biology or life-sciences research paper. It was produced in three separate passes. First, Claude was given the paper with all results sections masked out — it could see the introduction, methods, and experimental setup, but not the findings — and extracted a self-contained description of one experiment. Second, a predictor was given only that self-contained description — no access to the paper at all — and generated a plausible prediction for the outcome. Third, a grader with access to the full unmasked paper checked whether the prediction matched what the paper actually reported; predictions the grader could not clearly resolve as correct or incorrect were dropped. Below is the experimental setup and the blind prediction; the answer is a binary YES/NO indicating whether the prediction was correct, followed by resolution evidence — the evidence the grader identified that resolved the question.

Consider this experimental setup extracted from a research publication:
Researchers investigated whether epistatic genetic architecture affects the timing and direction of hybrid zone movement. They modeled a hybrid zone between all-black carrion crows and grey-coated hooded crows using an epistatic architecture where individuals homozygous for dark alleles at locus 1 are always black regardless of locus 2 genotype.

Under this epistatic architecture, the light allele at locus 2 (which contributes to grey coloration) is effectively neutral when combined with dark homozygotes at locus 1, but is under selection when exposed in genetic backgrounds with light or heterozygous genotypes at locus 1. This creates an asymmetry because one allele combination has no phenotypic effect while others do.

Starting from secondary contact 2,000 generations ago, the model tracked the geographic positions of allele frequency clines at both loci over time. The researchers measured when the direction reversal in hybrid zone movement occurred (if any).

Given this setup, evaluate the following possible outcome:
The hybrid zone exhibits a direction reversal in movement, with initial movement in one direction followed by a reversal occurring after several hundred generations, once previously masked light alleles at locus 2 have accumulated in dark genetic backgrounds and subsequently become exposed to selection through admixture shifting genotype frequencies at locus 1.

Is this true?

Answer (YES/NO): NO